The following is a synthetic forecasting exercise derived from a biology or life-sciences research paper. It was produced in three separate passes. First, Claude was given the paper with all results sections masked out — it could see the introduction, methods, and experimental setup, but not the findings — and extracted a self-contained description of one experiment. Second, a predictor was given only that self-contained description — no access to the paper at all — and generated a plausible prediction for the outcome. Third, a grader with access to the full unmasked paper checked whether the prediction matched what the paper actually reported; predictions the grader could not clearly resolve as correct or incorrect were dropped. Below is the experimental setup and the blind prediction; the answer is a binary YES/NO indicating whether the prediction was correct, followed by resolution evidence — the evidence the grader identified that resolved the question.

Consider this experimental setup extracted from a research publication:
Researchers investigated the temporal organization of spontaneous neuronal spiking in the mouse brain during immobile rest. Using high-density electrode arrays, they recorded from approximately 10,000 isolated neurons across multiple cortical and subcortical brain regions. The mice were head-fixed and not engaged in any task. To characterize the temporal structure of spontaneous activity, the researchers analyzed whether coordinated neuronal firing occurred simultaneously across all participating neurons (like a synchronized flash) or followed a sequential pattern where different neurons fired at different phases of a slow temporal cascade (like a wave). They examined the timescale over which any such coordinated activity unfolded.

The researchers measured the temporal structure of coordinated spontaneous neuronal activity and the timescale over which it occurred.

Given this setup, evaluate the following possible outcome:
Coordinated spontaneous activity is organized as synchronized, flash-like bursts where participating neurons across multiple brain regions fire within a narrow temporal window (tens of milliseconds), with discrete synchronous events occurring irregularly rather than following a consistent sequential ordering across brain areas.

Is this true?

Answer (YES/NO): NO